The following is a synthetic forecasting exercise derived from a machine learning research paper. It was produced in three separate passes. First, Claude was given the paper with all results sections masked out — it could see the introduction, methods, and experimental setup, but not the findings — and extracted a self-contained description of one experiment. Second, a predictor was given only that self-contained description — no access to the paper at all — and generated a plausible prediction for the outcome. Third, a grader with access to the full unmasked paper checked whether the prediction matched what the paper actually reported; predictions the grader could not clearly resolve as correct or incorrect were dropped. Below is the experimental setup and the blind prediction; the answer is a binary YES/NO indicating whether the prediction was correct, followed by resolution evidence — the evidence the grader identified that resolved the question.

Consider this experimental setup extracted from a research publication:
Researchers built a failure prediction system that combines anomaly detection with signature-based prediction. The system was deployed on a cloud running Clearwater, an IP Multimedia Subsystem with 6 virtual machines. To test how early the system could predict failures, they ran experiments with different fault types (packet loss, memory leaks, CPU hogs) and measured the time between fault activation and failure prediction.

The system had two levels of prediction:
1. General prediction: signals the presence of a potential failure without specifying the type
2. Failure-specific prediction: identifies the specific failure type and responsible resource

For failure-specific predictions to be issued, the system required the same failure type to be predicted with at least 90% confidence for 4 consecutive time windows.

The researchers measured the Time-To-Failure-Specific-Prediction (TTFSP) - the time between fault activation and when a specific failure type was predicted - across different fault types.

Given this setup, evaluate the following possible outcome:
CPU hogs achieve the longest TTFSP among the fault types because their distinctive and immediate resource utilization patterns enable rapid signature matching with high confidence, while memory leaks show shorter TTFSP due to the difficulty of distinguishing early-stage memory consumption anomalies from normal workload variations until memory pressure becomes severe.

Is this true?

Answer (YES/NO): NO